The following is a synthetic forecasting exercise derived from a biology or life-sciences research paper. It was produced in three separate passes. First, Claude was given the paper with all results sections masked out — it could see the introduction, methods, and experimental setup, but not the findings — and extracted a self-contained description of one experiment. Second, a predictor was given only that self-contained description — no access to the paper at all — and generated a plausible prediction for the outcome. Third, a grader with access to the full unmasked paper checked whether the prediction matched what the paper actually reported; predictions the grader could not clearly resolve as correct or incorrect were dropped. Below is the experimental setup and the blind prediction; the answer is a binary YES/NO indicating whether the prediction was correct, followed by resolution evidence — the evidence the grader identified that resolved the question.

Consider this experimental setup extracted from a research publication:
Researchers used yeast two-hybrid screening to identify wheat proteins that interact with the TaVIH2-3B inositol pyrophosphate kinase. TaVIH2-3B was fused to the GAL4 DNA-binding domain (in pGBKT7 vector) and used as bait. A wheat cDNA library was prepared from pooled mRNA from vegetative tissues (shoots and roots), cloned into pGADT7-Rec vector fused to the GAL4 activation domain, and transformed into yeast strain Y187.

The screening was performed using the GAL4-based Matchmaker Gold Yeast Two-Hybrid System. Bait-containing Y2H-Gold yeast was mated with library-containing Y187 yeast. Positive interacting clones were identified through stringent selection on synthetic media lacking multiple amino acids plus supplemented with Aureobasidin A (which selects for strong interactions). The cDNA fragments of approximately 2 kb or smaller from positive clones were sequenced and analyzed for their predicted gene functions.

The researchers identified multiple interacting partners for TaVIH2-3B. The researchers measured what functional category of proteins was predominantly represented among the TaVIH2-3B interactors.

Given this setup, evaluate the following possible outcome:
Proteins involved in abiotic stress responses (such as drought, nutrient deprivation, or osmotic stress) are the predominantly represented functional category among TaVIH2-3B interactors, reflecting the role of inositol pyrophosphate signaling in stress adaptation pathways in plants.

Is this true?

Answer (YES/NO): NO